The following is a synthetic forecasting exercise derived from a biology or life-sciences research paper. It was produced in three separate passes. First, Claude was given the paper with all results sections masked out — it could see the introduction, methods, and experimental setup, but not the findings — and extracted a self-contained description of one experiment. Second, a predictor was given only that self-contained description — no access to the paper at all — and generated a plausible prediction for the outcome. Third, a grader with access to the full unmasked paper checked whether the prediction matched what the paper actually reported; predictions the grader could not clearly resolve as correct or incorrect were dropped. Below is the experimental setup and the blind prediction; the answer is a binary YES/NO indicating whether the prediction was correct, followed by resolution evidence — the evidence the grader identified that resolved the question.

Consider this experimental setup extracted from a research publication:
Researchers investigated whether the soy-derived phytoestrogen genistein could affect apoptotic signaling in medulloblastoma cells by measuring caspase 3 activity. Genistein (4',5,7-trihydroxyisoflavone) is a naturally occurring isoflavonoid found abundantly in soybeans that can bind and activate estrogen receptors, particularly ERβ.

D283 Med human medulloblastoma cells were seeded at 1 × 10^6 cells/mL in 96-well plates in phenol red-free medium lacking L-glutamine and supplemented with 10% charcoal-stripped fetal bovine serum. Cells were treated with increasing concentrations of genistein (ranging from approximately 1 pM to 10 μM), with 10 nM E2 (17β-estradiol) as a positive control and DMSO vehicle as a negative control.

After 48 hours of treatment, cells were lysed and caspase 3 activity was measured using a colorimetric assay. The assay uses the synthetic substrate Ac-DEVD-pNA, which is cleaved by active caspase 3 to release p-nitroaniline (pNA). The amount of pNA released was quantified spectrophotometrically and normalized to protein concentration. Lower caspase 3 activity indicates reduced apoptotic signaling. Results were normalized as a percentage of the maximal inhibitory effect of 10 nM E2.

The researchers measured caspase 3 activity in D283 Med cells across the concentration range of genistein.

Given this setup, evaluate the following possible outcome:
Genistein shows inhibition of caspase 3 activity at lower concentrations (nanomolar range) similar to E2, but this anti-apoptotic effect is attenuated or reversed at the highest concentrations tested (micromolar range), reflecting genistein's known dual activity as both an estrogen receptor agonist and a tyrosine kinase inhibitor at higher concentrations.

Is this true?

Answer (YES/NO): NO